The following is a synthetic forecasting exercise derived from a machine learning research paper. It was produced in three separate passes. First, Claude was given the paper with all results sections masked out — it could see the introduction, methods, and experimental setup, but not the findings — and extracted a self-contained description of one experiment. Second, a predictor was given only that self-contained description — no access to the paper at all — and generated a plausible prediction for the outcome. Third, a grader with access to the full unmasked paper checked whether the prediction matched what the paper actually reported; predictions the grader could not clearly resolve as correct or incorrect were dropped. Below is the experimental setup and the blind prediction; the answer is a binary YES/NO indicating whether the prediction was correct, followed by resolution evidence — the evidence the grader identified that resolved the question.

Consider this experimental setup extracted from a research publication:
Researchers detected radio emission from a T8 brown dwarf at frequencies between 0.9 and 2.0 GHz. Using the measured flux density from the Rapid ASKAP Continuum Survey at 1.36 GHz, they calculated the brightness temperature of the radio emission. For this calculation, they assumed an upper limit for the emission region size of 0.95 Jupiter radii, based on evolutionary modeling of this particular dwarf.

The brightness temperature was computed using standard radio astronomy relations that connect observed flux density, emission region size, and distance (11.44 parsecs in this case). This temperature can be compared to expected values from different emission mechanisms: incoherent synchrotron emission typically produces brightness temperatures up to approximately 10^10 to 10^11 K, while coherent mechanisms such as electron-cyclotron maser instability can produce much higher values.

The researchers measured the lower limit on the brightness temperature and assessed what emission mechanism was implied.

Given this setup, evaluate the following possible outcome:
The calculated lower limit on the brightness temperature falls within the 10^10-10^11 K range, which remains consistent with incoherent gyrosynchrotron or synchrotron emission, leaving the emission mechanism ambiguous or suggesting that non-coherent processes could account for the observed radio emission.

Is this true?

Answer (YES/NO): NO